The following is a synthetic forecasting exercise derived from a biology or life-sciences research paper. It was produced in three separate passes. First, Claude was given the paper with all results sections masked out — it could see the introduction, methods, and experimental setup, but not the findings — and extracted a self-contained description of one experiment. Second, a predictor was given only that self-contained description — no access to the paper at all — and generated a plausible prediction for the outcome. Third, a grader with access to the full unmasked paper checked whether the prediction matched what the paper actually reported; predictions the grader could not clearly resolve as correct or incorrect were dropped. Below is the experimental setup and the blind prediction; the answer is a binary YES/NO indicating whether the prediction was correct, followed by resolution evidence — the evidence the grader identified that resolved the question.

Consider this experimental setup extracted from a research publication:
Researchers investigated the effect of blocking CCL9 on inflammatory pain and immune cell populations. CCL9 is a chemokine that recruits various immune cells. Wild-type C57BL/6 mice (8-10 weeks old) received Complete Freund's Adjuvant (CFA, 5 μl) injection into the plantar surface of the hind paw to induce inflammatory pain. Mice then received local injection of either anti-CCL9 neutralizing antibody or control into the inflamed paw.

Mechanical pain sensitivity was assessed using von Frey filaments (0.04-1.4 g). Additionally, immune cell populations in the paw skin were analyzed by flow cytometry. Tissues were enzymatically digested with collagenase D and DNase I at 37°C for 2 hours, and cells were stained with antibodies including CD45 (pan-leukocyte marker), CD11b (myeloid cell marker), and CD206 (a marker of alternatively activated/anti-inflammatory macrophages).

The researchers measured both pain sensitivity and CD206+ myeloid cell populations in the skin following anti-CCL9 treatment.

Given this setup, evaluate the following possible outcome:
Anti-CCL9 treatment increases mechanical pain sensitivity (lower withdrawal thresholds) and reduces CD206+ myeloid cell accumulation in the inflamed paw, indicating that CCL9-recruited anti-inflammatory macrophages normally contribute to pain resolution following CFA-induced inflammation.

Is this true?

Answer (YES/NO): NO